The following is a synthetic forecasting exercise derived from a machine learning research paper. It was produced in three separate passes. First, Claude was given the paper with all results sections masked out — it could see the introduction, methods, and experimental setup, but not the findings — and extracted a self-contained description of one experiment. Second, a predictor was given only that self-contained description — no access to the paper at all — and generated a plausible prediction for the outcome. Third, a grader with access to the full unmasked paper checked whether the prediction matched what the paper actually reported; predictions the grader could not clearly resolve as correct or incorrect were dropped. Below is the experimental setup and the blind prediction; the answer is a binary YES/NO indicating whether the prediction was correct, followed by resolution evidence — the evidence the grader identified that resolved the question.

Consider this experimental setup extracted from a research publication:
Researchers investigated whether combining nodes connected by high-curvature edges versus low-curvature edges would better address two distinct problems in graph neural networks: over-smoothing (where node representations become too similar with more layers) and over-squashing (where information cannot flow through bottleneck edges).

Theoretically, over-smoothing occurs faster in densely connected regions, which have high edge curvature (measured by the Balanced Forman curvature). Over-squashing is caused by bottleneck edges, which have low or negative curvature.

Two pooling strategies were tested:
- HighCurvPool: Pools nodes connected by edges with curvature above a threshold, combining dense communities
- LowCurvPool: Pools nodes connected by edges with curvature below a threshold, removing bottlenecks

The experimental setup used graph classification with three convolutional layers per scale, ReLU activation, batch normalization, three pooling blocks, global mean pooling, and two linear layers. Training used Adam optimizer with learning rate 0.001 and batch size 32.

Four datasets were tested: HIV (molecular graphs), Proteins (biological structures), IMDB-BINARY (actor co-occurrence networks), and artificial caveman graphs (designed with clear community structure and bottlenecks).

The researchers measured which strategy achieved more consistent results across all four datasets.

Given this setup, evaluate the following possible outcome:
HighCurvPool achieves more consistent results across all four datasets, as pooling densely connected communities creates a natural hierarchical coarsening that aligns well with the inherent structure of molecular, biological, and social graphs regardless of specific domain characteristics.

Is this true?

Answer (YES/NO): YES